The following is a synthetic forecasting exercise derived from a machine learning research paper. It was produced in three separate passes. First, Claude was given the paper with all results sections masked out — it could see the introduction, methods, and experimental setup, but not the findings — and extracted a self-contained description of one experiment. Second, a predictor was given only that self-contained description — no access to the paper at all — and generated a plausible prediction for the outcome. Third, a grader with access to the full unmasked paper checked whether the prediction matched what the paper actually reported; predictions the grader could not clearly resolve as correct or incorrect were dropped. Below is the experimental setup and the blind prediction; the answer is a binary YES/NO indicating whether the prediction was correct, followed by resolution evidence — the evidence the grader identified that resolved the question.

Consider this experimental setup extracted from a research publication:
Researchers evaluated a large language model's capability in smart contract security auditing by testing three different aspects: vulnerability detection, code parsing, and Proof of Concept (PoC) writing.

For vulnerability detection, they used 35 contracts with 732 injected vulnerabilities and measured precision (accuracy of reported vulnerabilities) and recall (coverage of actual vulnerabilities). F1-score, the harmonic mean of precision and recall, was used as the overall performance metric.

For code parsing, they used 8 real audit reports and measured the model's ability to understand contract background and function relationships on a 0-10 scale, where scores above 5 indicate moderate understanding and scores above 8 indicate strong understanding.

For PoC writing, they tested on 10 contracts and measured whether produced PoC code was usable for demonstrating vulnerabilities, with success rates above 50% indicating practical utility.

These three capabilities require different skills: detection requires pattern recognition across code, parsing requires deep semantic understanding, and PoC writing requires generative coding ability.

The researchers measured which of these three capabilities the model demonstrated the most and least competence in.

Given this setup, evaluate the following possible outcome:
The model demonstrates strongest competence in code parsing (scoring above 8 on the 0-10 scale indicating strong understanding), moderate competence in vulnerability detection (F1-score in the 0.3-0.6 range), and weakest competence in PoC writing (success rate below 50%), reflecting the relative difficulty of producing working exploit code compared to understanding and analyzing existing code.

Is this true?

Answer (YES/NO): NO